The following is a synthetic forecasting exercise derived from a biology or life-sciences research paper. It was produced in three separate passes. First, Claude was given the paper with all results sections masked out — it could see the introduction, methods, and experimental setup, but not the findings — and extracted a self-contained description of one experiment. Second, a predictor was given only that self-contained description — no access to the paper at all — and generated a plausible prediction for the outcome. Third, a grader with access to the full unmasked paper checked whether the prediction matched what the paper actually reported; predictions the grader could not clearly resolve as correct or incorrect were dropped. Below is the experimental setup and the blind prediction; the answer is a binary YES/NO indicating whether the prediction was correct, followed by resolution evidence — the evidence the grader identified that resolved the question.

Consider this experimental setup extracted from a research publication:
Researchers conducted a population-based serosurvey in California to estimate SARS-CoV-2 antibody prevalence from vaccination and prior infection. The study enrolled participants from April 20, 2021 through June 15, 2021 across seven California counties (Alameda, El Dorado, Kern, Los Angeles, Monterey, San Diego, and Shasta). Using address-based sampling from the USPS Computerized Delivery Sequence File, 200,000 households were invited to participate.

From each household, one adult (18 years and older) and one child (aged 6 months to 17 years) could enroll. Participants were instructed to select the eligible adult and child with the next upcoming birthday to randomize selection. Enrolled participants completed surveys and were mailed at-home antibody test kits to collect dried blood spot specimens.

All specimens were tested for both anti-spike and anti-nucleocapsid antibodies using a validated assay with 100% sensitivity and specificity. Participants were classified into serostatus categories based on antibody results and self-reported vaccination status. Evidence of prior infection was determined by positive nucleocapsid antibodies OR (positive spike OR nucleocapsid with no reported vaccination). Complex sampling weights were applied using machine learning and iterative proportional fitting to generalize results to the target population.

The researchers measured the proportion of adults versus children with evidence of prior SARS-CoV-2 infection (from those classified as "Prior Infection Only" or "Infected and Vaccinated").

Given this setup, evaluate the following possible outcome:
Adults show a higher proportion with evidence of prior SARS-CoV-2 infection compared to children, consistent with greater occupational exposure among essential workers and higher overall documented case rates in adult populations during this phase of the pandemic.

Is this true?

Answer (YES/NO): NO